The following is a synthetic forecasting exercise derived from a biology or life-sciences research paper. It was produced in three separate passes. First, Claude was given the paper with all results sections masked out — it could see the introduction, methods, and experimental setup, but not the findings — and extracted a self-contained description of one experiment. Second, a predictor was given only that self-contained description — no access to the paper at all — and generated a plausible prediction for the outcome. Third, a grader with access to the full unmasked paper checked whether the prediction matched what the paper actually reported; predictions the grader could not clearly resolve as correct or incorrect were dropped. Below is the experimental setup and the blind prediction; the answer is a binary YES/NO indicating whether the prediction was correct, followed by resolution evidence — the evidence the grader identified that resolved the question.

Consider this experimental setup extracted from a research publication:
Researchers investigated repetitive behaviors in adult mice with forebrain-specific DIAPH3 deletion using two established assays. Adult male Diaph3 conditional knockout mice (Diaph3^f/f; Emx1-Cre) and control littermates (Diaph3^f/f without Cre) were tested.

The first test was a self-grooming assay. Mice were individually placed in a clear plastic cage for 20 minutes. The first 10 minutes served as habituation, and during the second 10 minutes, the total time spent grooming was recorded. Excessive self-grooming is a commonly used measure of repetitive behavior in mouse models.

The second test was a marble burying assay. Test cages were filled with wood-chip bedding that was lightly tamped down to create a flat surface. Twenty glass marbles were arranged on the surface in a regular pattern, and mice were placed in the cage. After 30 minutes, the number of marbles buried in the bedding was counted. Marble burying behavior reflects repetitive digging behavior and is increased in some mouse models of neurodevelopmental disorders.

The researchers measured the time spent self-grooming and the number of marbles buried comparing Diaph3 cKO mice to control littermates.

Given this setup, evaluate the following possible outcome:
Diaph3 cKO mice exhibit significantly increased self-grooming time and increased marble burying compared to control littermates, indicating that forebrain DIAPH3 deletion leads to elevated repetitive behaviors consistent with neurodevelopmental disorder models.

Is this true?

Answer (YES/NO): NO